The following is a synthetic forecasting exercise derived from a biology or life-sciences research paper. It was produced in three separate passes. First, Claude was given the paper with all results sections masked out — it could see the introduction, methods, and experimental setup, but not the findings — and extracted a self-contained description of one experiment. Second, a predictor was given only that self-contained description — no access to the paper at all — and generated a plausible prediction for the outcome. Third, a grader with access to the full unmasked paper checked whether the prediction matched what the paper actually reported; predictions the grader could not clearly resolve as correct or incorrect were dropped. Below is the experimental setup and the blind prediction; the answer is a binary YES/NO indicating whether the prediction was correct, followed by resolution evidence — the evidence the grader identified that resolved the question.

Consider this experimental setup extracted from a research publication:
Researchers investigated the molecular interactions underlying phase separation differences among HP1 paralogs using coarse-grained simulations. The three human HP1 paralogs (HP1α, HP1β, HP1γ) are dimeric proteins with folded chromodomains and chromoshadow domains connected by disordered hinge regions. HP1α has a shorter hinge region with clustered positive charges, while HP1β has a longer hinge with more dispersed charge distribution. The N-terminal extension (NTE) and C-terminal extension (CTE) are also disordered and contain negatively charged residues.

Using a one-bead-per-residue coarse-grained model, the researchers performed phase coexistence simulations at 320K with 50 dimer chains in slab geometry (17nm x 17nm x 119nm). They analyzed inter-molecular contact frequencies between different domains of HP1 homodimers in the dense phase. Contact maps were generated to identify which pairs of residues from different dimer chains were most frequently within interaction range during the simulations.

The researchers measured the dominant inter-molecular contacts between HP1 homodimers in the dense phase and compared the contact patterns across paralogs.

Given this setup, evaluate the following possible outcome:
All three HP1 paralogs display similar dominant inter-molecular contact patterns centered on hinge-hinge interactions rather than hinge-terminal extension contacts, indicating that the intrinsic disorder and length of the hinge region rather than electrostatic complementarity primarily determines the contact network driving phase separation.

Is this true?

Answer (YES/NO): NO